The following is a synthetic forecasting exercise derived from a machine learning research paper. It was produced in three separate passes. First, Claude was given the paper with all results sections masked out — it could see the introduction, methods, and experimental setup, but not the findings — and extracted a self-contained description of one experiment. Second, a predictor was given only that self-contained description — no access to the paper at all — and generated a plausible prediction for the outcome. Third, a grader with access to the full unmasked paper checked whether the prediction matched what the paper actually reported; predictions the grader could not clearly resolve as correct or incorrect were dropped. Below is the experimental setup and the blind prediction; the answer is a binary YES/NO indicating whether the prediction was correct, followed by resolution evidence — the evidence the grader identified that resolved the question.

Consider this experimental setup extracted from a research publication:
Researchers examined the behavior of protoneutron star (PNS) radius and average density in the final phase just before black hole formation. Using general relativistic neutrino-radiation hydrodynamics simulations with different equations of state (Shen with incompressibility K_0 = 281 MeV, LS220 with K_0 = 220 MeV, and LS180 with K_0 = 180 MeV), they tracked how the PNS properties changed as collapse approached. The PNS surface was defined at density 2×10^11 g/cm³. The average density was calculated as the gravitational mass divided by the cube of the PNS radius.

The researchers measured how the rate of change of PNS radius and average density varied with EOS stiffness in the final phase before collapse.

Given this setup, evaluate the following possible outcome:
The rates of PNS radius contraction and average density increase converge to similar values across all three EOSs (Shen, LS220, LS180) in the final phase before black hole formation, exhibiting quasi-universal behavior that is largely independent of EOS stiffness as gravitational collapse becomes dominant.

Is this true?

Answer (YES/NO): NO